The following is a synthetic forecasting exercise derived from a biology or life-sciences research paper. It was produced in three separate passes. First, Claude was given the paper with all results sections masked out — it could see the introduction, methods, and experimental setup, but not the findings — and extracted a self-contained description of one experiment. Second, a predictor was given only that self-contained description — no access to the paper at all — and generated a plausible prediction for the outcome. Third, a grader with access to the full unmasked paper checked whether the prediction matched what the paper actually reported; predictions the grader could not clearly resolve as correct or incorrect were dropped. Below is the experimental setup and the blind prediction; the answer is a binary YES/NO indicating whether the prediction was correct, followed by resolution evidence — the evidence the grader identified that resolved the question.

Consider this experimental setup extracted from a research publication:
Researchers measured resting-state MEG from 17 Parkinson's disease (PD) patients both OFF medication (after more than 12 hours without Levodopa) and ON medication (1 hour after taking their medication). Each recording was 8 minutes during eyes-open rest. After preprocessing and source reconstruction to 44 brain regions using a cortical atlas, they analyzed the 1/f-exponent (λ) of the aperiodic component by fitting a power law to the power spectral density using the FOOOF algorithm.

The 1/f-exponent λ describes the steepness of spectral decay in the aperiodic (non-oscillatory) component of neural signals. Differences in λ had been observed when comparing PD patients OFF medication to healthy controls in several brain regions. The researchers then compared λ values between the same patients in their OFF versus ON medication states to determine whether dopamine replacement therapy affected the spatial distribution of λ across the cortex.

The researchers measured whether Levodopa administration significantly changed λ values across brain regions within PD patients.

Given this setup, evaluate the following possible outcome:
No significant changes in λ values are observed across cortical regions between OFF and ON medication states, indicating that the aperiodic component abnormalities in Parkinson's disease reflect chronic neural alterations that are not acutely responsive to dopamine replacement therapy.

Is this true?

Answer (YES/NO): YES